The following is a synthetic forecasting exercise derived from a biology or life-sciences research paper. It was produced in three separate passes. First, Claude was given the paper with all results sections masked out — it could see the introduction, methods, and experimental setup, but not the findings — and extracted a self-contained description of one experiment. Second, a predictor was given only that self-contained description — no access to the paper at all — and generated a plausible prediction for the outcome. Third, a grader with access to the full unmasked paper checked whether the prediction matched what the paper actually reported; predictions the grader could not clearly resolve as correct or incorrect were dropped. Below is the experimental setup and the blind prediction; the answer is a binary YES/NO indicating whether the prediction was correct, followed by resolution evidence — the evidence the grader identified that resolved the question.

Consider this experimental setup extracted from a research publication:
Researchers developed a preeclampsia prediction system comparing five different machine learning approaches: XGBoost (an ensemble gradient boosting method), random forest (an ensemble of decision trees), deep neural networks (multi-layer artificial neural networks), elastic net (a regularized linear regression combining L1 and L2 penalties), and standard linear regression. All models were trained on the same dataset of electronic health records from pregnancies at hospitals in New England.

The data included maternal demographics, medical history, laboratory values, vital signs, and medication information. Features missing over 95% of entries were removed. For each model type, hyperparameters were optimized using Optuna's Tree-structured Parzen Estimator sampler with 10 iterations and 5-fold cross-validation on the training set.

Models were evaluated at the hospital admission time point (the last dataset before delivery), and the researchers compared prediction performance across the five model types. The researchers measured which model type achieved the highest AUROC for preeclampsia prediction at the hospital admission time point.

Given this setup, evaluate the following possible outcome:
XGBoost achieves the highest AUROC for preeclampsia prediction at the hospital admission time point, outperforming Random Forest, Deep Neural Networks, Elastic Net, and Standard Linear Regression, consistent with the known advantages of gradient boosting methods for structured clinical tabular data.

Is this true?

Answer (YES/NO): YES